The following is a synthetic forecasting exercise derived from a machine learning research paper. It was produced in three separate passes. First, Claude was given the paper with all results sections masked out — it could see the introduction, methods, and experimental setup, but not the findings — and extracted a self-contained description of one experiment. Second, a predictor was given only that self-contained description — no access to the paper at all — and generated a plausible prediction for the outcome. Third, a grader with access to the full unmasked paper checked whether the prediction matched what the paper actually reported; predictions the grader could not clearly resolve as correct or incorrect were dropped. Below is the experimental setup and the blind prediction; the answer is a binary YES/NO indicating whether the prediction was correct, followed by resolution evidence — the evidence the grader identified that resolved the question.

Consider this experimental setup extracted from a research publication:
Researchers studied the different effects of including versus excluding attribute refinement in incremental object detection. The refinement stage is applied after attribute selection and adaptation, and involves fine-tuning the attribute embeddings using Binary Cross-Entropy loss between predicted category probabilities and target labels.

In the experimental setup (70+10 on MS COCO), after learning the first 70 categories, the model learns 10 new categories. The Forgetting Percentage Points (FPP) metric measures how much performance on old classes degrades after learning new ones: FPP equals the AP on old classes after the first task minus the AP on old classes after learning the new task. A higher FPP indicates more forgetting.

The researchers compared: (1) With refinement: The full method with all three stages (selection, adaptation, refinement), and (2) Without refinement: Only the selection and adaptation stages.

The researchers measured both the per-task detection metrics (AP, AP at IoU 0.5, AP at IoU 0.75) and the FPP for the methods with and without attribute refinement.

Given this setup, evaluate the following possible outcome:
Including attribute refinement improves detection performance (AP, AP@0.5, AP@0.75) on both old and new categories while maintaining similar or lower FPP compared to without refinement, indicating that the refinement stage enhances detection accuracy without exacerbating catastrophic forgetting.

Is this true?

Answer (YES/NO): YES